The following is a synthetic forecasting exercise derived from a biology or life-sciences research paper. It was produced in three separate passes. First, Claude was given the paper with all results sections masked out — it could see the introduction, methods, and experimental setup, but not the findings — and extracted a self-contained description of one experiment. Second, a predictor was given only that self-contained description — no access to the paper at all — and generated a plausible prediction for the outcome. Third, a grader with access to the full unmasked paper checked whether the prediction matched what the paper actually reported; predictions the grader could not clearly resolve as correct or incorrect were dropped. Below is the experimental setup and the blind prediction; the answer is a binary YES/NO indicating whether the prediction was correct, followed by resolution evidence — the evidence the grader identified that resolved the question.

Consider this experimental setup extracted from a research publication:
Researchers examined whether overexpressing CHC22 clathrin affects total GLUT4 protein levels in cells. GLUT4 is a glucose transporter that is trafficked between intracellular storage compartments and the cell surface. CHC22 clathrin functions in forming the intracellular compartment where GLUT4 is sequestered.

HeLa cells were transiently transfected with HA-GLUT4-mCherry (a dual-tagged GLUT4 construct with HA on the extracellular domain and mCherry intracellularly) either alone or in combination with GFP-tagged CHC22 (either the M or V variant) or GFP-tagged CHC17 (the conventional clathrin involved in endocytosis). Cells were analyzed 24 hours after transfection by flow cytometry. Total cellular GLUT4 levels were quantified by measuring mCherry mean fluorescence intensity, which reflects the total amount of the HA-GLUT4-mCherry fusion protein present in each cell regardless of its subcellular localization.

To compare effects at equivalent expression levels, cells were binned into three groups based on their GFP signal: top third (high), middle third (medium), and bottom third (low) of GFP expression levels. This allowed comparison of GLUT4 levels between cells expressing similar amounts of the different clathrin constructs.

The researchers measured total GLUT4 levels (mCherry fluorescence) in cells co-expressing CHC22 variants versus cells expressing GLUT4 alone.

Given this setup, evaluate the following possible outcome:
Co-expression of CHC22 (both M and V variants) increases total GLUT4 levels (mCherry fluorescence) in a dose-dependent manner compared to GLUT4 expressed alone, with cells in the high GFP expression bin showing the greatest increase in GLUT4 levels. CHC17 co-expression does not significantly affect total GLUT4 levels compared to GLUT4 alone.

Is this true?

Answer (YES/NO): NO